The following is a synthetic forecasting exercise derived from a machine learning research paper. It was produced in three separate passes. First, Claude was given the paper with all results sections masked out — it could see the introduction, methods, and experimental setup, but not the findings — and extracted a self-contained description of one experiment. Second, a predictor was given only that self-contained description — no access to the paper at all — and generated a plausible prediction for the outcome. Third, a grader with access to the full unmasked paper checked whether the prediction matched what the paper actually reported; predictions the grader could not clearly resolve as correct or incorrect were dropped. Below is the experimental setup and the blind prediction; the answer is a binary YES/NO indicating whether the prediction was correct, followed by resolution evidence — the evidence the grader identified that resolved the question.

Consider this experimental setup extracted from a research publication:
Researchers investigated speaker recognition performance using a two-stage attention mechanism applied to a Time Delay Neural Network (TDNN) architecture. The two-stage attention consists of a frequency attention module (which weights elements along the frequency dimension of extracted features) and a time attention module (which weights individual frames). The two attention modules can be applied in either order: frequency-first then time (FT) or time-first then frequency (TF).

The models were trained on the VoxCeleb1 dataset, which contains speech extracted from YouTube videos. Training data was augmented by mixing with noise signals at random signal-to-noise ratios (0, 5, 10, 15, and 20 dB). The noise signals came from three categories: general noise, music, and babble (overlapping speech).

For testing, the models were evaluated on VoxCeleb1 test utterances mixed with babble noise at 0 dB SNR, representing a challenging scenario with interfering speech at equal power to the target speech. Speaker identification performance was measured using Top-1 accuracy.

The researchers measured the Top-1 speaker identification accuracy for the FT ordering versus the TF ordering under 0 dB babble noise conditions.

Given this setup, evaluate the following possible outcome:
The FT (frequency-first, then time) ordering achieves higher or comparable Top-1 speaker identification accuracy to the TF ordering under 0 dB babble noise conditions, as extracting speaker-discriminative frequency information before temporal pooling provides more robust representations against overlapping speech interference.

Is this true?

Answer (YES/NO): YES